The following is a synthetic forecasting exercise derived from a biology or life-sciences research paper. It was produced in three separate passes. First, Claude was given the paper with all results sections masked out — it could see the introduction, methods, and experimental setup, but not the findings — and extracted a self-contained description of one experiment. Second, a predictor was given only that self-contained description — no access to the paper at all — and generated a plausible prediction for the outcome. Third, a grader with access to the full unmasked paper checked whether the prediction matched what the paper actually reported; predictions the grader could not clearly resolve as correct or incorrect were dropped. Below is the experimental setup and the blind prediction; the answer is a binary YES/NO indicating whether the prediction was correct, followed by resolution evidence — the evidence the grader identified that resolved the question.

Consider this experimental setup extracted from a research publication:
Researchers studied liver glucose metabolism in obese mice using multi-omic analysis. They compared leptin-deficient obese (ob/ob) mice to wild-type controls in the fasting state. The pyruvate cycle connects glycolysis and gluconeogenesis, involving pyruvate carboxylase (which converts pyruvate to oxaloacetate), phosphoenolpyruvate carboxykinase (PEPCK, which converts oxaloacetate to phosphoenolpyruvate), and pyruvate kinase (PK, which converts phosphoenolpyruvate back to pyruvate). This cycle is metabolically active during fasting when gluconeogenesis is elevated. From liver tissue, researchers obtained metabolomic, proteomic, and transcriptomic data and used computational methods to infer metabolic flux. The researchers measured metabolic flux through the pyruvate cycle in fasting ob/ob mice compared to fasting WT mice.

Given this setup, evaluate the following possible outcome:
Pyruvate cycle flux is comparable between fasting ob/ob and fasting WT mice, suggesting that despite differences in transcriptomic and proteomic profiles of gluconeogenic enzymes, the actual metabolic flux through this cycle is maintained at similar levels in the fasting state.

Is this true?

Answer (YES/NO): NO